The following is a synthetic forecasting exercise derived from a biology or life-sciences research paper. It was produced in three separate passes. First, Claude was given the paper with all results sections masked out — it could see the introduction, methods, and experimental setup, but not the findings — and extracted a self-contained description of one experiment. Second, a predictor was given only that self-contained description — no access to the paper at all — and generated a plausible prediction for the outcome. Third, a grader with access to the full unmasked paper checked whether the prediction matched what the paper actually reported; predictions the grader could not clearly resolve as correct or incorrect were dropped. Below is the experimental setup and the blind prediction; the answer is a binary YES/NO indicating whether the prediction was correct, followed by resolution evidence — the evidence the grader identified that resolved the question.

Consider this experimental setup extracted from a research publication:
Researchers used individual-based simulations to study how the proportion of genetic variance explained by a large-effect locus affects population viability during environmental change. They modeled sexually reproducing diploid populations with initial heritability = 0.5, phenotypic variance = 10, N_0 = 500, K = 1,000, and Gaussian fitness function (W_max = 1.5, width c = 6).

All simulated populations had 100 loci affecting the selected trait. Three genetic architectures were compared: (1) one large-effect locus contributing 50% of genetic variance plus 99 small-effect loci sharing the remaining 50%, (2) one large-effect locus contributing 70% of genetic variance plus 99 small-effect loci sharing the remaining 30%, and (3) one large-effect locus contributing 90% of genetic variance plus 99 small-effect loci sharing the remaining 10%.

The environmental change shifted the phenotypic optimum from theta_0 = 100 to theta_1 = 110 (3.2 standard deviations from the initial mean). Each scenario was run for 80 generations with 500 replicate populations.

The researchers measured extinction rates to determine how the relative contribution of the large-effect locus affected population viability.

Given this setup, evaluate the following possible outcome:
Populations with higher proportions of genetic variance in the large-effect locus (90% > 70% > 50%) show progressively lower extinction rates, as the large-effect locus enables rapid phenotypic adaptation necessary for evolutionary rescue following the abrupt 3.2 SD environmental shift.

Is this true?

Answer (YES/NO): NO